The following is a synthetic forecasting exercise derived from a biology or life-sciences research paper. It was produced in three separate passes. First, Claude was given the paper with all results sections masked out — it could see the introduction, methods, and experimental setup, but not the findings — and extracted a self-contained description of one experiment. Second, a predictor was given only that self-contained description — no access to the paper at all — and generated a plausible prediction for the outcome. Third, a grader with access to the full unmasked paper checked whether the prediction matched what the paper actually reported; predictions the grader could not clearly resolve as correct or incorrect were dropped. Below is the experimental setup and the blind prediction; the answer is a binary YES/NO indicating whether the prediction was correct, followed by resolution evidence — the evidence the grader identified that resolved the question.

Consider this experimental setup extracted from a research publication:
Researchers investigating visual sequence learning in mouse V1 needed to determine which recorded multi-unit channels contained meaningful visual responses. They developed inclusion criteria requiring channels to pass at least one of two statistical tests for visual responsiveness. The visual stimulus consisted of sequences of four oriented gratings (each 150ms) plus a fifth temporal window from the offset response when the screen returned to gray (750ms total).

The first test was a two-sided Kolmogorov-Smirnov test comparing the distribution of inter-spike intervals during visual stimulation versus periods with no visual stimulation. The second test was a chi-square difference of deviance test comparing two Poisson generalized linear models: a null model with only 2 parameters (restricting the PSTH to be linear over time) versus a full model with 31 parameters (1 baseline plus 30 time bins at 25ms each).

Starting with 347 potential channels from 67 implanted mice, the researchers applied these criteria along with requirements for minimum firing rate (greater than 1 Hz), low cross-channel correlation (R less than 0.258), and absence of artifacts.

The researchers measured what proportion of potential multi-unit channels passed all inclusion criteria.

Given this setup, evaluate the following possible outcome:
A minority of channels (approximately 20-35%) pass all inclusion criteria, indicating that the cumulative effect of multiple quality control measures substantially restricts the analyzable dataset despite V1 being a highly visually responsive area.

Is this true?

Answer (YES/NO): NO